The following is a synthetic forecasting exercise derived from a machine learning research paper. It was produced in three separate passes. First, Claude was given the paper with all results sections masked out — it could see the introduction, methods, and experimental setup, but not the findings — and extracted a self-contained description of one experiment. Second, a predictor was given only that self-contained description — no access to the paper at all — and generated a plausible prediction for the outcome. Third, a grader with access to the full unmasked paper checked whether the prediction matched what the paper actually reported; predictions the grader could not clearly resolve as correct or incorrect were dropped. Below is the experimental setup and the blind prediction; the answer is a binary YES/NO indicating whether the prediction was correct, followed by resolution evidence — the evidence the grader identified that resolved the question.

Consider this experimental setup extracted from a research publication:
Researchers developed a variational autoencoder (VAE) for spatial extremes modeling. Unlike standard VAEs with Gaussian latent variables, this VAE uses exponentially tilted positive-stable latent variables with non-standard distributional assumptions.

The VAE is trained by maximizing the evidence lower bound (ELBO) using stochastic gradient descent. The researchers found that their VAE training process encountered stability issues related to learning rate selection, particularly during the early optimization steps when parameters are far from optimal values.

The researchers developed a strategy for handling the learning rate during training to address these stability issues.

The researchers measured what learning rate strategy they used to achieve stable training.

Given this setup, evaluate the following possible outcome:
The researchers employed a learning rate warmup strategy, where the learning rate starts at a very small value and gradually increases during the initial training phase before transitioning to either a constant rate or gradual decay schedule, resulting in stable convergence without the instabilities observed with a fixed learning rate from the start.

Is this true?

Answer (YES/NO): NO